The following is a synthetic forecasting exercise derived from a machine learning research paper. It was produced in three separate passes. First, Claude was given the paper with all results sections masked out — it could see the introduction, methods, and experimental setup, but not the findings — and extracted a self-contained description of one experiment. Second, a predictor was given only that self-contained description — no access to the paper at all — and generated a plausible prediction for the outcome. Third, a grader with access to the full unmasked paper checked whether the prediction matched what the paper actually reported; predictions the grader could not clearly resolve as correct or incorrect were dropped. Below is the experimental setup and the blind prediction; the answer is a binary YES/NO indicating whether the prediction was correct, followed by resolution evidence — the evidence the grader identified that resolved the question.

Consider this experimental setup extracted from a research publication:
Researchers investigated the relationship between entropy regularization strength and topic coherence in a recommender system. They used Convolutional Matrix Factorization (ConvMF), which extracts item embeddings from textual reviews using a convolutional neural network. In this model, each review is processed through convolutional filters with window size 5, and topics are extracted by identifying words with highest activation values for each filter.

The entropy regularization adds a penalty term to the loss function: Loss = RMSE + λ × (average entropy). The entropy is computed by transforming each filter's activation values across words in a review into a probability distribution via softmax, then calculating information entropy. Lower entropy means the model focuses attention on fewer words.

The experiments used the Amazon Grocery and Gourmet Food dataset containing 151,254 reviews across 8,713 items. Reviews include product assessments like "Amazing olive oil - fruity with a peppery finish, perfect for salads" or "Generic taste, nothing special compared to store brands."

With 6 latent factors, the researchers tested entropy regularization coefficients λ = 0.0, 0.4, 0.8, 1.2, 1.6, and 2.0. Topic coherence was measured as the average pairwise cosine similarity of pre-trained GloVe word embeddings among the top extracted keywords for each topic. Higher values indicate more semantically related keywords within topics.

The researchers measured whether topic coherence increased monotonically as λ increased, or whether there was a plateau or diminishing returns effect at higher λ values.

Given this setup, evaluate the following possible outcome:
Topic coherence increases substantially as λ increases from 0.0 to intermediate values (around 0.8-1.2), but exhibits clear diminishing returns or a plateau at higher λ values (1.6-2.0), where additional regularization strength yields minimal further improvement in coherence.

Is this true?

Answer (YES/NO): NO